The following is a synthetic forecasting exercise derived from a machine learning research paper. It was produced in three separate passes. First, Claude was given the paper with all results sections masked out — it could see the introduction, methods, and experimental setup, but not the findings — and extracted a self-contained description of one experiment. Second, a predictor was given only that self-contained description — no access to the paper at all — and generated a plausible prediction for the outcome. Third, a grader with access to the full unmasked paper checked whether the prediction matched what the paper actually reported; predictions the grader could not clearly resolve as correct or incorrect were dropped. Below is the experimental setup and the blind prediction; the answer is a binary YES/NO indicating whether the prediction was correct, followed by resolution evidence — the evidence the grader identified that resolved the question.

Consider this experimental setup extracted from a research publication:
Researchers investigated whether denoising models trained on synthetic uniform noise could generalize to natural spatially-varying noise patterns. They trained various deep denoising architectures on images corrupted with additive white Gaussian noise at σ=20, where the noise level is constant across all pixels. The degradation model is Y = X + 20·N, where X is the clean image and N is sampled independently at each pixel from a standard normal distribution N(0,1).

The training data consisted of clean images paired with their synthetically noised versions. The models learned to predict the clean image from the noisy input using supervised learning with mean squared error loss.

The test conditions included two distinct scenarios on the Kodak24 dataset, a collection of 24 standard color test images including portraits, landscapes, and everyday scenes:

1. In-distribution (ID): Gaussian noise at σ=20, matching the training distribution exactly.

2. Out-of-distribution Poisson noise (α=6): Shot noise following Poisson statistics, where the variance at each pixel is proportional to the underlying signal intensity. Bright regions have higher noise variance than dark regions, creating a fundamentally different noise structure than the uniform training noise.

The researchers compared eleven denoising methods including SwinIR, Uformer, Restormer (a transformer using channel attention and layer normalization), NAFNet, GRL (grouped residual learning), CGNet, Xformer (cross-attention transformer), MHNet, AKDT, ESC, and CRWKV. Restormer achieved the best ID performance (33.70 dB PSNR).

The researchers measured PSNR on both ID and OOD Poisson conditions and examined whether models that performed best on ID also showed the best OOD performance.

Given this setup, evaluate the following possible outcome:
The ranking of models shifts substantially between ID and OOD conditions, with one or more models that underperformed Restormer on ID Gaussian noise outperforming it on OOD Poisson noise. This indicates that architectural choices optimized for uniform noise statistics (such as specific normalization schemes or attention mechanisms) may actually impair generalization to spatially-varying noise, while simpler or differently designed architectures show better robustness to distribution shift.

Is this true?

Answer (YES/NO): YES